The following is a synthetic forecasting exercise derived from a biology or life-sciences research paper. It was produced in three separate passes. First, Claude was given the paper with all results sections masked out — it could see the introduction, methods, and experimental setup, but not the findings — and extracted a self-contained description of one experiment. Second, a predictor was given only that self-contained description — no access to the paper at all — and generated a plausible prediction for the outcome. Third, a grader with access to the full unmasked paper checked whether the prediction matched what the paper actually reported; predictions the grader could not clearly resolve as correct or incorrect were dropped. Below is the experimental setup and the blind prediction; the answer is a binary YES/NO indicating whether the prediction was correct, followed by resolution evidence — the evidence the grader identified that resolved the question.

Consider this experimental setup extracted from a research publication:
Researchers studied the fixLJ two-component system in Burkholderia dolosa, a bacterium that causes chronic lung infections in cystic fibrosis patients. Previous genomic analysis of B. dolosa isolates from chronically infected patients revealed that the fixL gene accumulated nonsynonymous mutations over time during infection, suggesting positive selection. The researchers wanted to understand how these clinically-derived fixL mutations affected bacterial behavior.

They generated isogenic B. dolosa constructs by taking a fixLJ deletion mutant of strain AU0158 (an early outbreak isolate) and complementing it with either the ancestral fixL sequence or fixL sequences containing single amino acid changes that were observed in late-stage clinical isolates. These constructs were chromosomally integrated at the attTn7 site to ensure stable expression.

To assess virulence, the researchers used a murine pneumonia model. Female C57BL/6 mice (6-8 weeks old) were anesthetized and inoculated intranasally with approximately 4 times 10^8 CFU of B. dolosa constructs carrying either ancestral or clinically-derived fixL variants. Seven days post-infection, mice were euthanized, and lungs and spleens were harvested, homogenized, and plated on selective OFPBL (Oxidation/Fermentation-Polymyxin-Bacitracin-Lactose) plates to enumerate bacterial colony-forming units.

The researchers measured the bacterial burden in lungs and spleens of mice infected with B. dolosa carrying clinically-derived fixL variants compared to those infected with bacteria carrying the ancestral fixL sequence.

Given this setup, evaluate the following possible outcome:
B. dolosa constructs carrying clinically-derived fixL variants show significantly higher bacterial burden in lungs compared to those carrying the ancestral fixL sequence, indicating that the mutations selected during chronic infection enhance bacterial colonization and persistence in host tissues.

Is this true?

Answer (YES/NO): YES